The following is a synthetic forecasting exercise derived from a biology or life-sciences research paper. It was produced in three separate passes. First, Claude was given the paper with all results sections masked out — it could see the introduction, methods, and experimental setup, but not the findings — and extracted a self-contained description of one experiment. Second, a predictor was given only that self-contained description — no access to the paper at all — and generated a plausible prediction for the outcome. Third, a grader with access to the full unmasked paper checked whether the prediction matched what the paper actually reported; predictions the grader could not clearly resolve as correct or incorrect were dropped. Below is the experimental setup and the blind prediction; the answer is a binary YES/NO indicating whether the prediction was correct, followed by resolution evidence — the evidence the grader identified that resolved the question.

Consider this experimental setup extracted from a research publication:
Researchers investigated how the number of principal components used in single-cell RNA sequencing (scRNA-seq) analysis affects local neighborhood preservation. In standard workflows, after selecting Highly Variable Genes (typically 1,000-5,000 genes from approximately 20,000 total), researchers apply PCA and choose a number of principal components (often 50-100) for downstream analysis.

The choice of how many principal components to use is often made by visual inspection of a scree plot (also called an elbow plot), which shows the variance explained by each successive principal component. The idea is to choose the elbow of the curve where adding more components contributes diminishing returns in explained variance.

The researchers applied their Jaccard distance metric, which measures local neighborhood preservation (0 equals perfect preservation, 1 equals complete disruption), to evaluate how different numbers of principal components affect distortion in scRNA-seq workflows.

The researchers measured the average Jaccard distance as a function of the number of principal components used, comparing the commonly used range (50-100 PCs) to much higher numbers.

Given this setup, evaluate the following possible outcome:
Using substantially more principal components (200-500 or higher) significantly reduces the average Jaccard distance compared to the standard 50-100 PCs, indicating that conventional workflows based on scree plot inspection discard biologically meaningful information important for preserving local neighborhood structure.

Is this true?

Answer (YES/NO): YES